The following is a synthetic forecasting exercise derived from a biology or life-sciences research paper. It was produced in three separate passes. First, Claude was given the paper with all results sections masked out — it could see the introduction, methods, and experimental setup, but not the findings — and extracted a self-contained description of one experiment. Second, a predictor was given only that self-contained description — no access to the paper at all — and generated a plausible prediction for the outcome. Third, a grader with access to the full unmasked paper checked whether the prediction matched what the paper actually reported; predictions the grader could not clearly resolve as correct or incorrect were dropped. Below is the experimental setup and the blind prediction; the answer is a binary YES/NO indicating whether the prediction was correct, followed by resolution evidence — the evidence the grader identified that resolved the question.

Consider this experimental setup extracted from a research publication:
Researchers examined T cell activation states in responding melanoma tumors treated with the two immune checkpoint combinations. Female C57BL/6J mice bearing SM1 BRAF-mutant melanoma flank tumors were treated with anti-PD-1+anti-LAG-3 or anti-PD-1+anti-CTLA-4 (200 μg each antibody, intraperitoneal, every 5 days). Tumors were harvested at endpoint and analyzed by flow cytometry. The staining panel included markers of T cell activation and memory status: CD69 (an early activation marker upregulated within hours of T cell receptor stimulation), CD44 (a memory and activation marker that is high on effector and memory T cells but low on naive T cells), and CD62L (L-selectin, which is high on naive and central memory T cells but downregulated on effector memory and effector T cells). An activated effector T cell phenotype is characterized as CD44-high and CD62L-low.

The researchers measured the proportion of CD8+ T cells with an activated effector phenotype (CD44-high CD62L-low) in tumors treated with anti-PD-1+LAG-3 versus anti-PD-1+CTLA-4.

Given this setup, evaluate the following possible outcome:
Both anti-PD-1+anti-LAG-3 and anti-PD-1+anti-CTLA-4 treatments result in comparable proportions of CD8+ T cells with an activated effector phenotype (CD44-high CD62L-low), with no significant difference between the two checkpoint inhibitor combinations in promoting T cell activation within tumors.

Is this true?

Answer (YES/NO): NO